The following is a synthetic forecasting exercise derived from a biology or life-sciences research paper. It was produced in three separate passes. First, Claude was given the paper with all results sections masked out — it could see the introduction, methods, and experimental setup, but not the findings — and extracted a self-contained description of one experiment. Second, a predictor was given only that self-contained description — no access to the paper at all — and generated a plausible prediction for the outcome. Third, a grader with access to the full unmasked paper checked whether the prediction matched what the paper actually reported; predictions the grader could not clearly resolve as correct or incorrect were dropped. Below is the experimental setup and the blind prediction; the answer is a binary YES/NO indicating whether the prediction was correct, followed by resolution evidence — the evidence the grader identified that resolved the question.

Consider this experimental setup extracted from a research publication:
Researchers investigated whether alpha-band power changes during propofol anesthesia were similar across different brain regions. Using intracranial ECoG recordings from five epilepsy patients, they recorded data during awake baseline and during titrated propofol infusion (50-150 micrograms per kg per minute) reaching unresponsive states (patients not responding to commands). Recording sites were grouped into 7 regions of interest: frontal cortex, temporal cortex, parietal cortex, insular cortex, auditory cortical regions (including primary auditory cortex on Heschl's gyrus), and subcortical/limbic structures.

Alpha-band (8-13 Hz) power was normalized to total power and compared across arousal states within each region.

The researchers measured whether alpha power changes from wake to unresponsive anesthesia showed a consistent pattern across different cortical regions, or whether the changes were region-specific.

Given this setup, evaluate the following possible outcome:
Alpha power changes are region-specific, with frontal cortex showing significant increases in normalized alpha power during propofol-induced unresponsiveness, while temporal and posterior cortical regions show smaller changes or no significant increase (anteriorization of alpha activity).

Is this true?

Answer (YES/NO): YES